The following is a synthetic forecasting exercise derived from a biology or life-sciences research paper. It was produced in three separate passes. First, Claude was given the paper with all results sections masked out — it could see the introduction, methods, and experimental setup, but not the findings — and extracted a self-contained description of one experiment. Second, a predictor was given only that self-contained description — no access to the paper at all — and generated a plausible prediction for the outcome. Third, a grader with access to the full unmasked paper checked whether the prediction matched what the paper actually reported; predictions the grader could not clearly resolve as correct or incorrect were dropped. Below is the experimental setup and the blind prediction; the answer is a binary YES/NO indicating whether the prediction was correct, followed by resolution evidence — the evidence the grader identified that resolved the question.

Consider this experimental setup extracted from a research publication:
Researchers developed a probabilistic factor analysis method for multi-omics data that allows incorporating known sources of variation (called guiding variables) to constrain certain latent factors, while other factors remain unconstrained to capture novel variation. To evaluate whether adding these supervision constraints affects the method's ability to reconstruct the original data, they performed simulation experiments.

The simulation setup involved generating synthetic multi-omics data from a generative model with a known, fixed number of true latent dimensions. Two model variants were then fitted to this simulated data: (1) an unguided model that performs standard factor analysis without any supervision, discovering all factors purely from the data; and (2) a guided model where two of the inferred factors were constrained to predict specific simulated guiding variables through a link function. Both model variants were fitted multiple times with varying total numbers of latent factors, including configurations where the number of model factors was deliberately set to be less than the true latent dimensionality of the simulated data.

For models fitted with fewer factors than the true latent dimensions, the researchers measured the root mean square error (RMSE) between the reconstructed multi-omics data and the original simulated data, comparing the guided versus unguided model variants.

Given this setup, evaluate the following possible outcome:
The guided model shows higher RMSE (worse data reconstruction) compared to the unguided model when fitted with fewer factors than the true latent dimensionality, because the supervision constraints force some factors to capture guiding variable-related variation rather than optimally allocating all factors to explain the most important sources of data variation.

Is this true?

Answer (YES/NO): YES